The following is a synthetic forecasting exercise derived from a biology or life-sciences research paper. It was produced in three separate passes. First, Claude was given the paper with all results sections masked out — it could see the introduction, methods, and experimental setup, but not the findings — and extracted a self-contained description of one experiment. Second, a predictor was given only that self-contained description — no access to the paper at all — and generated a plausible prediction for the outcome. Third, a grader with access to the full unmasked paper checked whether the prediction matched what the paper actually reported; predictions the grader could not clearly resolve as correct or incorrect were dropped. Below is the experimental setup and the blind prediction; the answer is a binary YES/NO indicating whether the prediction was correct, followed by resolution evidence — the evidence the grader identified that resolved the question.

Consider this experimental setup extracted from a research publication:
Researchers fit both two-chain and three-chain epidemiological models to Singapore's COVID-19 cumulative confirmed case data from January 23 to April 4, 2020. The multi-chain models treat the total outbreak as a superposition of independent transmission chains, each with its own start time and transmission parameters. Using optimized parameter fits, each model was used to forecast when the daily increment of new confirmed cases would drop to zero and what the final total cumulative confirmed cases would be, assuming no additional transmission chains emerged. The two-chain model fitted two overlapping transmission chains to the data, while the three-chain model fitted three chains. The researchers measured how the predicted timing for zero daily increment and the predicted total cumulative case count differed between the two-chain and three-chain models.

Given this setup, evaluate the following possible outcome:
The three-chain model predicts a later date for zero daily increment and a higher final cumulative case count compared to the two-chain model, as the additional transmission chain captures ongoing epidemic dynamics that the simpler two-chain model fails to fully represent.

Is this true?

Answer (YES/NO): YES